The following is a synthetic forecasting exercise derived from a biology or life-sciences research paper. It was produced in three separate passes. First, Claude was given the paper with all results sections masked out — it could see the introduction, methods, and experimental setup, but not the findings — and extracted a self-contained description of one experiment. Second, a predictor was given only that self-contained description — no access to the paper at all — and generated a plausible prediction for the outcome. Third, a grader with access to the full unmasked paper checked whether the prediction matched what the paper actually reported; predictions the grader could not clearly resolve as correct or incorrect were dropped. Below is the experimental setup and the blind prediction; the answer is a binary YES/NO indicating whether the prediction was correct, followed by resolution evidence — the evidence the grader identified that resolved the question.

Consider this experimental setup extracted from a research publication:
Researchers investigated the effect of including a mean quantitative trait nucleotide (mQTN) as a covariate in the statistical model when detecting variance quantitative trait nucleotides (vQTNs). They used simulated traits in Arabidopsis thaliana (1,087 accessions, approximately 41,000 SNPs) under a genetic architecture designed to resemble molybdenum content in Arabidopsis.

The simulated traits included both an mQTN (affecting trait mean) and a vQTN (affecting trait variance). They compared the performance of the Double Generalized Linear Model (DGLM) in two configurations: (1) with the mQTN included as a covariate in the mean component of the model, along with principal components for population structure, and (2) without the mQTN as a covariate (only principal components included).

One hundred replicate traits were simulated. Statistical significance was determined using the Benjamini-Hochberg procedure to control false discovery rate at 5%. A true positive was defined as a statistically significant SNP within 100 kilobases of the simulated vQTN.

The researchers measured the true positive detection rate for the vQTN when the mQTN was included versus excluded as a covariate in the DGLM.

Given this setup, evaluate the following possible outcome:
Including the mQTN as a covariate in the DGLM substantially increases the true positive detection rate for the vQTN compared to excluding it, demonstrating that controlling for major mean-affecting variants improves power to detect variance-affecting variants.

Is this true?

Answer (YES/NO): NO